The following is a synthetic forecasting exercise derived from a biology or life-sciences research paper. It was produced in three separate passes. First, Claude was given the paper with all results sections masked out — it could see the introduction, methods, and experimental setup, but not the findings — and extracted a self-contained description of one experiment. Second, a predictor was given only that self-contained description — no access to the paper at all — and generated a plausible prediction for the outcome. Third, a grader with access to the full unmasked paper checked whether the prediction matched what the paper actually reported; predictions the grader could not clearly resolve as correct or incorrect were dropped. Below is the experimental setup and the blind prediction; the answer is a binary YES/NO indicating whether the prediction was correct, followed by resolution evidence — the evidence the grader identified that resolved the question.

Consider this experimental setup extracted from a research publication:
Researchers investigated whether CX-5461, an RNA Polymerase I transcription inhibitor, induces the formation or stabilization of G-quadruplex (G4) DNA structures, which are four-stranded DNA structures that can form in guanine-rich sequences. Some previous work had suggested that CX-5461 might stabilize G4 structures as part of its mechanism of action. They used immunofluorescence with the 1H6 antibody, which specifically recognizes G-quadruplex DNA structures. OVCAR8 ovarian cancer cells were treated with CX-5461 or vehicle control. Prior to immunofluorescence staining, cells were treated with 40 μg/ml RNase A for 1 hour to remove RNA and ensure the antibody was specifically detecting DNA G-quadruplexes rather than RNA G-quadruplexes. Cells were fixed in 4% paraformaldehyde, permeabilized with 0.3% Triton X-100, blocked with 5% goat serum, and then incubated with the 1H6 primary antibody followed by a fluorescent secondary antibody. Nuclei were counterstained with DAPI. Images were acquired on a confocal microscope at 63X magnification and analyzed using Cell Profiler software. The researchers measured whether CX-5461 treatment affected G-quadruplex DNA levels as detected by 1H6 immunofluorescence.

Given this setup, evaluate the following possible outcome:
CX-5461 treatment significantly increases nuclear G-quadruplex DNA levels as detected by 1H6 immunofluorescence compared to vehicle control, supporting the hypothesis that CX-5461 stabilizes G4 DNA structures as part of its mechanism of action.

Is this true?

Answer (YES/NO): NO